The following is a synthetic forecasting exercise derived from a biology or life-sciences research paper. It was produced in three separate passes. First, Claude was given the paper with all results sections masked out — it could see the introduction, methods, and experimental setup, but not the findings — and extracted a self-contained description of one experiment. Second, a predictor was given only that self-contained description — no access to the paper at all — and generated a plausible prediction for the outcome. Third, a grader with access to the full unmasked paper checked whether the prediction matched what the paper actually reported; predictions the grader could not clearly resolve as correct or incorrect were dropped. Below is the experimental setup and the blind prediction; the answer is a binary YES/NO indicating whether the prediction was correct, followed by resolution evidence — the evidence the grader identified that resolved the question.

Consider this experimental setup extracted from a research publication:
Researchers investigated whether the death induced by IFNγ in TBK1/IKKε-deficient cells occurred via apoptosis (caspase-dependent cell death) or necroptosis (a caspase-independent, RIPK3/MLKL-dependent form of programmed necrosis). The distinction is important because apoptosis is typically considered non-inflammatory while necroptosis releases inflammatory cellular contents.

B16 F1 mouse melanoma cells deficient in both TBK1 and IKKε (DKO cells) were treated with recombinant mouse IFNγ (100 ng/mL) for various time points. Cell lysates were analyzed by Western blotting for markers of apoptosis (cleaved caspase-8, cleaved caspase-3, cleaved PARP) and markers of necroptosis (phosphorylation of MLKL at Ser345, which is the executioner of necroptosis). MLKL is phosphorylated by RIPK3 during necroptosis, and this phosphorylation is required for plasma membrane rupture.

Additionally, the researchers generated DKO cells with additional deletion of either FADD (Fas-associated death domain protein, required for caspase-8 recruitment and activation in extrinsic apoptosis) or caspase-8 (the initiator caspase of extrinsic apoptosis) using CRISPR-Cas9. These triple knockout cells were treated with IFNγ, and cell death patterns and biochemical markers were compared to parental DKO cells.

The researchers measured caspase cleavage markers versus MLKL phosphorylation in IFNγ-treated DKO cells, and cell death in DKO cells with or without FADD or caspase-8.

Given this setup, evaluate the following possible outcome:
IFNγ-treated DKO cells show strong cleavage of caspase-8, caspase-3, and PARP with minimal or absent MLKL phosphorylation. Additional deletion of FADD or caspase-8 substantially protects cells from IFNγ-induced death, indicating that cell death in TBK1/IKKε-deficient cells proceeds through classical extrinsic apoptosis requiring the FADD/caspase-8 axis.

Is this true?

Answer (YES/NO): YES